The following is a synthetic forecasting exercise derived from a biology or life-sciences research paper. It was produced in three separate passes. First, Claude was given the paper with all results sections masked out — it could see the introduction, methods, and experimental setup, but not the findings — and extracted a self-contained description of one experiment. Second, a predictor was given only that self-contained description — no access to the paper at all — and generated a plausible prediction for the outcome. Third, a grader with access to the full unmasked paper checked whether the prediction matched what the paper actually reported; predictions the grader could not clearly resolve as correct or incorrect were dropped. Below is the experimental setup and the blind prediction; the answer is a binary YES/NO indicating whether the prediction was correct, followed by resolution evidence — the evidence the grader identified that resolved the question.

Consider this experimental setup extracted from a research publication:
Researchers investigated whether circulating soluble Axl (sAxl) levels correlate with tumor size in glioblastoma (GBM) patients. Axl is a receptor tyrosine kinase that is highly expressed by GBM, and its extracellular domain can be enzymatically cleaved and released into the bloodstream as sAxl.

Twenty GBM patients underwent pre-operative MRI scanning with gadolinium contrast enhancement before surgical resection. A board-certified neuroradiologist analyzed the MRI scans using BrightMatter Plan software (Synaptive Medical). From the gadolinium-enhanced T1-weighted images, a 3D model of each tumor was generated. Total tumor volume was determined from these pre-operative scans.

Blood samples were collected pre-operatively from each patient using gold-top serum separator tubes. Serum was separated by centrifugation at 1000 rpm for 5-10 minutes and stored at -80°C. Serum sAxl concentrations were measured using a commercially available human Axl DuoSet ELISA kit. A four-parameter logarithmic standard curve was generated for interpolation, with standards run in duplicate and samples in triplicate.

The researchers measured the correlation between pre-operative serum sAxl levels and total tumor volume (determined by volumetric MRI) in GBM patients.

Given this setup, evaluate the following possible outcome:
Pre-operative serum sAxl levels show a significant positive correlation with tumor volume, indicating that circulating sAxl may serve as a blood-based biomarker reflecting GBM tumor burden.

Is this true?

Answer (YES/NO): NO